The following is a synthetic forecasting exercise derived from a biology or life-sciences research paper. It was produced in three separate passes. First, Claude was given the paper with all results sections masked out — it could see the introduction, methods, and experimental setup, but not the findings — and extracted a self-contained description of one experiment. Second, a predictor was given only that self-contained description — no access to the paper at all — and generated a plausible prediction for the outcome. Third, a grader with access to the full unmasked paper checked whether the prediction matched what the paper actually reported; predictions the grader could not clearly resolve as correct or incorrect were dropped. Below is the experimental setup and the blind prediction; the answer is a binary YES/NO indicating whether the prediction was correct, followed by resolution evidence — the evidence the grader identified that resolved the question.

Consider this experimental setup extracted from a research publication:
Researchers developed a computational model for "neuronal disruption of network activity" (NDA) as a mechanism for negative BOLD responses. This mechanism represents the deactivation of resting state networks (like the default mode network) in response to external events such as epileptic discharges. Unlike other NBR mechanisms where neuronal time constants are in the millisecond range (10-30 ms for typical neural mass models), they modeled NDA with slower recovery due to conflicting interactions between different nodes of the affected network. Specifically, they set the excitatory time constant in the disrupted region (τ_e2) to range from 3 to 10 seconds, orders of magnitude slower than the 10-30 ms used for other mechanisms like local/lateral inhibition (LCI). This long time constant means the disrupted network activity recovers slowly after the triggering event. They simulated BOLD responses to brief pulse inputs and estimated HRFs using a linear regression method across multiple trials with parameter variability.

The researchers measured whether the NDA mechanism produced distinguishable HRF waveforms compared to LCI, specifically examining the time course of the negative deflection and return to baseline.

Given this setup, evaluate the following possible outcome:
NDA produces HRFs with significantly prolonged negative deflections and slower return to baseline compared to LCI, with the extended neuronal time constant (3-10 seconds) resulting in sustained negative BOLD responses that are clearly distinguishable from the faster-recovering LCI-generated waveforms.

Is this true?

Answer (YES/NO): YES